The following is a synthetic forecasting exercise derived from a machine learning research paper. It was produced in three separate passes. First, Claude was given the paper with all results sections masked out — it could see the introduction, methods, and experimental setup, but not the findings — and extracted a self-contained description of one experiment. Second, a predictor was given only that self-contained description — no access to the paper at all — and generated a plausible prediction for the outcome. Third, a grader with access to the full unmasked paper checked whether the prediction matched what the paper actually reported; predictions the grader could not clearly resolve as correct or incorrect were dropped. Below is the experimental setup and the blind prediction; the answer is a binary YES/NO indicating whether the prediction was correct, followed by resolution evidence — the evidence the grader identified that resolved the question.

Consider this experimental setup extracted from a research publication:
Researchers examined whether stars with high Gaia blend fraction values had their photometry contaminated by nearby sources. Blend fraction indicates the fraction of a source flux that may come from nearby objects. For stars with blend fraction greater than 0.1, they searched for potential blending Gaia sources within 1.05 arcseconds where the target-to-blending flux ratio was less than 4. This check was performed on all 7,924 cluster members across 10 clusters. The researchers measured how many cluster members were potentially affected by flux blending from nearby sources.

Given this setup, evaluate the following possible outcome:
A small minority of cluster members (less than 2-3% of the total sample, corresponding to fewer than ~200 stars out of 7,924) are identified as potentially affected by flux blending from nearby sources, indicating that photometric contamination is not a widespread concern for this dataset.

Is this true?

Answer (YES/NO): YES